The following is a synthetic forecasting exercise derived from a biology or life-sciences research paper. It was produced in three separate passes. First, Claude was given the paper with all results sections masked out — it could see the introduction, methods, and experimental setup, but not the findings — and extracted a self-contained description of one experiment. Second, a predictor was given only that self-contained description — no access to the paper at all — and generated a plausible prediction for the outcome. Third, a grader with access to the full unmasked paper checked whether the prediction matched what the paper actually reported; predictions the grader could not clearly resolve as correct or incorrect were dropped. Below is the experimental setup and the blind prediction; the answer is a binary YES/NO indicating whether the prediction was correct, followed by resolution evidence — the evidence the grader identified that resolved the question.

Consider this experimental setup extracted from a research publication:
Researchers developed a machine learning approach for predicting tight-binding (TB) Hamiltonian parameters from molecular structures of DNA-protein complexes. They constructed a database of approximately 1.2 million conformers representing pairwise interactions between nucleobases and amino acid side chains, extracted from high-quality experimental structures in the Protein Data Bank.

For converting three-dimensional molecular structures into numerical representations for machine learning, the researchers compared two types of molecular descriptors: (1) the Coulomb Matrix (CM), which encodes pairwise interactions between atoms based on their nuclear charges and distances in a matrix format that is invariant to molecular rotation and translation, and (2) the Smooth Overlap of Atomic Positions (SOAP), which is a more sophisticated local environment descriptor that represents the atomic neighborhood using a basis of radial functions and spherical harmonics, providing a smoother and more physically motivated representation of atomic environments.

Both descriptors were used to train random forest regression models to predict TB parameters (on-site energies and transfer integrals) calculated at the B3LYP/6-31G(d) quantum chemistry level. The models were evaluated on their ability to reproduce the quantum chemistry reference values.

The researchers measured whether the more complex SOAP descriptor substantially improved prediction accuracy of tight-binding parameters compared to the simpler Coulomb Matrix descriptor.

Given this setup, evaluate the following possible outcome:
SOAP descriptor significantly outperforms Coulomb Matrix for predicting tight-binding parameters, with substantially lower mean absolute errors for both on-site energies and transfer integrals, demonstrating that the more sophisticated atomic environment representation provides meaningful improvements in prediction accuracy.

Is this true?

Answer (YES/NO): NO